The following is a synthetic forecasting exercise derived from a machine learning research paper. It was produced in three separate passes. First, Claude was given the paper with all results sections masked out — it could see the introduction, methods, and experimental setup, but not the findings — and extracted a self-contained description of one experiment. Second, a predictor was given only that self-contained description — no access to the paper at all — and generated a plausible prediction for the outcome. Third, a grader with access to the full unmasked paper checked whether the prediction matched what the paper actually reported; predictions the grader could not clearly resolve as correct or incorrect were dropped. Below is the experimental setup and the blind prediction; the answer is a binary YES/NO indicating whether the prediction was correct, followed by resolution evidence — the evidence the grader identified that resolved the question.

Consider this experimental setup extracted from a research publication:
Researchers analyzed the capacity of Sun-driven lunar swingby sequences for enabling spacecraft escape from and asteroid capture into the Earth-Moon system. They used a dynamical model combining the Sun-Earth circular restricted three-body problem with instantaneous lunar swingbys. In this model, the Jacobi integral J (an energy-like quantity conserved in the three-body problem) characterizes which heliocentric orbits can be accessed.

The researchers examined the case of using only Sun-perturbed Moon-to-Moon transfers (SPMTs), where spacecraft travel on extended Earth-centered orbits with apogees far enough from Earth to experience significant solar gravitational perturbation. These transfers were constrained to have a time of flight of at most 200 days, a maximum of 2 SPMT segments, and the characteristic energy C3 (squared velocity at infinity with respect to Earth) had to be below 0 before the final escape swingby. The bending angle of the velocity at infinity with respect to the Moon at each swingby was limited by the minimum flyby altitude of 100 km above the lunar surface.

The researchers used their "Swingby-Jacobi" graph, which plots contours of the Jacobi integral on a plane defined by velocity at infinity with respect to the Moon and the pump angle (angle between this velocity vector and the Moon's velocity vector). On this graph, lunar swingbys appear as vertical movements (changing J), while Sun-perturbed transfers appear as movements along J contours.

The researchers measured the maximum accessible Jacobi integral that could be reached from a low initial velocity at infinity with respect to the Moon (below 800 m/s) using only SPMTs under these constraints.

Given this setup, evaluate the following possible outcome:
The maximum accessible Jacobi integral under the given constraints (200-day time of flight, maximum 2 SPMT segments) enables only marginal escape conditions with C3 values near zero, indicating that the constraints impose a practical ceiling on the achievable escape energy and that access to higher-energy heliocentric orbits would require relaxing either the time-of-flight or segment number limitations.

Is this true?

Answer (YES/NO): NO